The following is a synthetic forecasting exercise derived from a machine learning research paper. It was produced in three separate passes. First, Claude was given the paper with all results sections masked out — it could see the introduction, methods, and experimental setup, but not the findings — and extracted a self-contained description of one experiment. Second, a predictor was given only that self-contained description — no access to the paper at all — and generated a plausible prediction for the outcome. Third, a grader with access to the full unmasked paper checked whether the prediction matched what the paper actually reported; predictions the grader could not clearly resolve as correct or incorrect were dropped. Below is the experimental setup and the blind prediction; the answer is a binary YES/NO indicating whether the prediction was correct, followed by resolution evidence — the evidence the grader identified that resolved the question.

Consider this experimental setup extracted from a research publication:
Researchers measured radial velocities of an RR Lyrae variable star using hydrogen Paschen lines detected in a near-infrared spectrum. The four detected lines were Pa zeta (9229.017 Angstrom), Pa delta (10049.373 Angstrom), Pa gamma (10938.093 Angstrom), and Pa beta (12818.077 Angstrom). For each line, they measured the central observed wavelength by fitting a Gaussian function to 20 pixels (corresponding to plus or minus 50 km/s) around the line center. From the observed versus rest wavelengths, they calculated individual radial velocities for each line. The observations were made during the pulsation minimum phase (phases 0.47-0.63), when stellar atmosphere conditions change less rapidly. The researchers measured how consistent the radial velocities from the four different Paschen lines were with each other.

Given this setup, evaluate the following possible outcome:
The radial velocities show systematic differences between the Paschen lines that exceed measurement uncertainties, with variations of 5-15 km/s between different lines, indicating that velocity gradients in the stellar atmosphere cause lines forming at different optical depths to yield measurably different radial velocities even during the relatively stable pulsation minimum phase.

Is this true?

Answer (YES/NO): NO